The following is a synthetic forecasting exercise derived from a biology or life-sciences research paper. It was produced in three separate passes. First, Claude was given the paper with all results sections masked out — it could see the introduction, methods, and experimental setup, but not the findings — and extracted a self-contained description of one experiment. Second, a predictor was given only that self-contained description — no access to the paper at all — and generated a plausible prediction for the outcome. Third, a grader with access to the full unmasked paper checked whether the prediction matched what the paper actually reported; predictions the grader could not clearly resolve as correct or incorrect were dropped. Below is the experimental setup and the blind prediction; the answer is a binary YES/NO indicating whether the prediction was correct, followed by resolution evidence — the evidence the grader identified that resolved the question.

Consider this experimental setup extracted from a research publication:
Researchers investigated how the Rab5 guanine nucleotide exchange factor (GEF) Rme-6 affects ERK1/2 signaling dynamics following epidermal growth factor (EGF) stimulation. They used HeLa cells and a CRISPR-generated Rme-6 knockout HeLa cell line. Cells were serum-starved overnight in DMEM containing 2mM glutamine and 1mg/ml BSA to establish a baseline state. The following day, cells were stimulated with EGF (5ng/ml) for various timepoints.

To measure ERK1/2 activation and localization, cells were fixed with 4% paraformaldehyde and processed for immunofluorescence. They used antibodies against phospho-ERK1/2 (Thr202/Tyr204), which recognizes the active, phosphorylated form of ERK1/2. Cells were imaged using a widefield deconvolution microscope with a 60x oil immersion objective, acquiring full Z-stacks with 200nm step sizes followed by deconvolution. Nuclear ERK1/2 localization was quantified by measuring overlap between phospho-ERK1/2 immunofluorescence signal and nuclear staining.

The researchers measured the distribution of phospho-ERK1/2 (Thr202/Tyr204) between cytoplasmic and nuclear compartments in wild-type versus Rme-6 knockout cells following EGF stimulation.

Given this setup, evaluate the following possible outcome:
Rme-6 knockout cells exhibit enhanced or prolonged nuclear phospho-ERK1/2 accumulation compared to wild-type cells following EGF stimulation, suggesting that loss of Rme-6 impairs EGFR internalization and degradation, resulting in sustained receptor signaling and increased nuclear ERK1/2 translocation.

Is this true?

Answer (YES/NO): NO